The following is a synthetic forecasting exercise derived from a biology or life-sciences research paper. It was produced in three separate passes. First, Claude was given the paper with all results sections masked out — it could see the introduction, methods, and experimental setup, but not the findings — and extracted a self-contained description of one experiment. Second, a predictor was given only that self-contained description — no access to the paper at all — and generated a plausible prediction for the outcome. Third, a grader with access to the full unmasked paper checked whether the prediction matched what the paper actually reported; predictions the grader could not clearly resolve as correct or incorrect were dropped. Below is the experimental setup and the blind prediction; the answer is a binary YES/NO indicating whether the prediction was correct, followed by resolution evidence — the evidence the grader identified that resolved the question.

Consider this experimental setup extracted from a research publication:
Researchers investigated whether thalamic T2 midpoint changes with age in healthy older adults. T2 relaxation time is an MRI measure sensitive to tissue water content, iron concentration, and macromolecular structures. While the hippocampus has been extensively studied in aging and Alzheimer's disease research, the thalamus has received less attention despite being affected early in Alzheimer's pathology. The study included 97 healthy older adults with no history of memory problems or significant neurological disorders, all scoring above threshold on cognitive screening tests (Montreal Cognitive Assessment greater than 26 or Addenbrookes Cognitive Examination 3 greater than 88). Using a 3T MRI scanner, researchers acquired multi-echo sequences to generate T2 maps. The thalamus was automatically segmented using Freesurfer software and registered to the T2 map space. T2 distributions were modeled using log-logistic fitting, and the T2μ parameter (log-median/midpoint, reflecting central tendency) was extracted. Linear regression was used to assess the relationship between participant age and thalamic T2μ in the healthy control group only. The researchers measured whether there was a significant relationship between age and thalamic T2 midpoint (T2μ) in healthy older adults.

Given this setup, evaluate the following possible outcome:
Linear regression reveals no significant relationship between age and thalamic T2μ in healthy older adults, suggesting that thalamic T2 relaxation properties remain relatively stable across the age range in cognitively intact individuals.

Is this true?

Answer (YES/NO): NO